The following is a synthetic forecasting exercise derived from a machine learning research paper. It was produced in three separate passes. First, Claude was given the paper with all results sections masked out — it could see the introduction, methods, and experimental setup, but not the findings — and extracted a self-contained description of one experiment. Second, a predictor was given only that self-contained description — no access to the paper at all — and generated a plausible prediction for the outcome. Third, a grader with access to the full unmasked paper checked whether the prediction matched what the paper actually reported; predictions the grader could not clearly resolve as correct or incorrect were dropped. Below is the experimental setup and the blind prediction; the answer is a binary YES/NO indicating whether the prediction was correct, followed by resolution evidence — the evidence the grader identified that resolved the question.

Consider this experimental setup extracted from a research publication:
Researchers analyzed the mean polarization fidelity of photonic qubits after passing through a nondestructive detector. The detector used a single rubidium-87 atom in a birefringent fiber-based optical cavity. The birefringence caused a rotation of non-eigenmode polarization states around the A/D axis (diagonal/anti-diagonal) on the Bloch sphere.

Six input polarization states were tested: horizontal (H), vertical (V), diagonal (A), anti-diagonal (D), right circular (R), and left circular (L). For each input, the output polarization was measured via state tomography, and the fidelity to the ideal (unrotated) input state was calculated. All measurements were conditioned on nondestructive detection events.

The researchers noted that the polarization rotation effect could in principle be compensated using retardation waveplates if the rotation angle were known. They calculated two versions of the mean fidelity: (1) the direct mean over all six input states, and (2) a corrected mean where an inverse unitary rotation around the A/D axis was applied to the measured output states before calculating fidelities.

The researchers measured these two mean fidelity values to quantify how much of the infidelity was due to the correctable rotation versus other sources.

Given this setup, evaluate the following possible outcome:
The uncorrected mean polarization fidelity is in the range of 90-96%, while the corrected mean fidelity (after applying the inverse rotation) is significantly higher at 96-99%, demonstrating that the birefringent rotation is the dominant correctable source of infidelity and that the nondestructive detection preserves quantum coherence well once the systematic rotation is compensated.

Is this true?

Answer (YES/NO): NO